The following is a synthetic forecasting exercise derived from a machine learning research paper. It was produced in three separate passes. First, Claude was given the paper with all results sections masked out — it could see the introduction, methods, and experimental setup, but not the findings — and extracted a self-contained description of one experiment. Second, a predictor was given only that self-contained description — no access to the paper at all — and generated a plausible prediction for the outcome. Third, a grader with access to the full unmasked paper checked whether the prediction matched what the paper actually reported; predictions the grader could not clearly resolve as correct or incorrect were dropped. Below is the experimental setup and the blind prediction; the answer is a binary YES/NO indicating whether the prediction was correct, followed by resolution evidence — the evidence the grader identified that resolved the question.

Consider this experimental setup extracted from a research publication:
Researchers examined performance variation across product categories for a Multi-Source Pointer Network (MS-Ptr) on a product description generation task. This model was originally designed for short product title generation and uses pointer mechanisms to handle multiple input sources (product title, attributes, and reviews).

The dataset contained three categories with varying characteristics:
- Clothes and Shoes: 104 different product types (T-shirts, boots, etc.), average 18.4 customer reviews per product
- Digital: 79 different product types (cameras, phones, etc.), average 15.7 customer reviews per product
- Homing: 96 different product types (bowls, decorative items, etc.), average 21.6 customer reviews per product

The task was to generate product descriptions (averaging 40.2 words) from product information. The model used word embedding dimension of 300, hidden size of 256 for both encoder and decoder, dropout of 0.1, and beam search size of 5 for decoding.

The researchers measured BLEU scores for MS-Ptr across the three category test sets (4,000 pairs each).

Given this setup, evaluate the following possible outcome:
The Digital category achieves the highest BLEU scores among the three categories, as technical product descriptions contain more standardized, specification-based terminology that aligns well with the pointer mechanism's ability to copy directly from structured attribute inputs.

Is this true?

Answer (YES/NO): NO